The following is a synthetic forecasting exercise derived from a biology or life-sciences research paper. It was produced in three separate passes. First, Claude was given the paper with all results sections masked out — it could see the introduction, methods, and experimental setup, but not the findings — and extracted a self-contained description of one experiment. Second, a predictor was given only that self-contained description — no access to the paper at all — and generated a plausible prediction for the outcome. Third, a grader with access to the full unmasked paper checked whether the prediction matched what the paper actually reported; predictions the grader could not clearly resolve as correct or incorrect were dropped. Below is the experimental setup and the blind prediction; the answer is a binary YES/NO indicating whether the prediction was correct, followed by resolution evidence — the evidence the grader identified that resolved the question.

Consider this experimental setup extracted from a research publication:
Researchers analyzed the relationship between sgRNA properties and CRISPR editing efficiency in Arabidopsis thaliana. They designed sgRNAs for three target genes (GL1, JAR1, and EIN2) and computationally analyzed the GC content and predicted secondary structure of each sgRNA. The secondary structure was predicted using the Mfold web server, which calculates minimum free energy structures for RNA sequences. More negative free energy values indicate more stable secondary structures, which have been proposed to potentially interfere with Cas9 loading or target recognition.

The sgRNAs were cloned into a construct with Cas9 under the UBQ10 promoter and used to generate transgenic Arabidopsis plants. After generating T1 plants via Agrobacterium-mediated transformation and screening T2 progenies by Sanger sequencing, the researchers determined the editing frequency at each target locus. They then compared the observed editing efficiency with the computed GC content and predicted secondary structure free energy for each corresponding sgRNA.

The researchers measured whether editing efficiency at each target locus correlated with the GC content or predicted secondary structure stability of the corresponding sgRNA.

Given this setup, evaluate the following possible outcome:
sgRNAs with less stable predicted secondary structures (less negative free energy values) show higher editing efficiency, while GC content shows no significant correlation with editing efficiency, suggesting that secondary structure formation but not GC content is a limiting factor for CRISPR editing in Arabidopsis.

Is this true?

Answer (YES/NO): NO